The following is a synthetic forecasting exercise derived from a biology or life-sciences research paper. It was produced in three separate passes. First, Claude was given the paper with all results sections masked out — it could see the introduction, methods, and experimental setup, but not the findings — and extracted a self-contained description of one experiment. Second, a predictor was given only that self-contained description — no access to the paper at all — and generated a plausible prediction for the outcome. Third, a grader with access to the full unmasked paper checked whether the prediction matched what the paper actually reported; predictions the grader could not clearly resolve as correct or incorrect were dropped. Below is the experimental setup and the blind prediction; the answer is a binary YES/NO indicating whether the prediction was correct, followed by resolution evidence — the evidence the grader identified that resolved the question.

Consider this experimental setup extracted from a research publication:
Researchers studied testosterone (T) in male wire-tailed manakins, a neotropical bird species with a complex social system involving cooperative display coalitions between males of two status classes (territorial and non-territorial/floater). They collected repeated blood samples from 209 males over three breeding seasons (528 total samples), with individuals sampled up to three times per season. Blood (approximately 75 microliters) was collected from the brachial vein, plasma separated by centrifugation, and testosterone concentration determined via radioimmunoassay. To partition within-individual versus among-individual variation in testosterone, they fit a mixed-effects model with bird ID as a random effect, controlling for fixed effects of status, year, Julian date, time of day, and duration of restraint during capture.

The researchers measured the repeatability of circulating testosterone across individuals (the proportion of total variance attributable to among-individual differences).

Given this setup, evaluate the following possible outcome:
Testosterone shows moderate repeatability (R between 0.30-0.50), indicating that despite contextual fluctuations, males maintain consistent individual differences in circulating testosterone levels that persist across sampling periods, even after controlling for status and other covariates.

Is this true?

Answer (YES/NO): NO